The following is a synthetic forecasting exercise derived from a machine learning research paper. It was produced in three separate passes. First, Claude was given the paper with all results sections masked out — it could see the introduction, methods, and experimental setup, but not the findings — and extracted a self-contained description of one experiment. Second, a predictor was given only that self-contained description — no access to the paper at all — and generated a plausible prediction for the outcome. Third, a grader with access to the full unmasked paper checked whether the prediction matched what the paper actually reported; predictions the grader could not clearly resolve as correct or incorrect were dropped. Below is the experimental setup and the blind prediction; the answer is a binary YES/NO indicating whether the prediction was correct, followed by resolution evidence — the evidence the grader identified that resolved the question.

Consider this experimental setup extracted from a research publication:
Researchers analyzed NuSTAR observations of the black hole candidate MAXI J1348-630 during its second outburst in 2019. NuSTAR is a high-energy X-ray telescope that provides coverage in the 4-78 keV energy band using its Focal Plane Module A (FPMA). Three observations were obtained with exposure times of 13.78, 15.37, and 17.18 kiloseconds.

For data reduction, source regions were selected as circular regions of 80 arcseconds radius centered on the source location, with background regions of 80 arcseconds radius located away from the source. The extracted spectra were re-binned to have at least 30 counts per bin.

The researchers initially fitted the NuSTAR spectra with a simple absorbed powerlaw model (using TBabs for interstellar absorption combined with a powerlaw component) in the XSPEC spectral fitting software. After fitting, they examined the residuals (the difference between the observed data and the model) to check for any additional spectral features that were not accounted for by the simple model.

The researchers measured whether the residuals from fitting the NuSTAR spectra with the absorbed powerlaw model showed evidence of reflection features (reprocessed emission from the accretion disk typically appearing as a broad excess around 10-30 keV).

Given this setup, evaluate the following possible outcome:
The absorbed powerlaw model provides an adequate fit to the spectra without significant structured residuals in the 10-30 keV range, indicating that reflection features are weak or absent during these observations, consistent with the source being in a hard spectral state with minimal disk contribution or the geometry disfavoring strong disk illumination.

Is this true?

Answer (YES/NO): NO